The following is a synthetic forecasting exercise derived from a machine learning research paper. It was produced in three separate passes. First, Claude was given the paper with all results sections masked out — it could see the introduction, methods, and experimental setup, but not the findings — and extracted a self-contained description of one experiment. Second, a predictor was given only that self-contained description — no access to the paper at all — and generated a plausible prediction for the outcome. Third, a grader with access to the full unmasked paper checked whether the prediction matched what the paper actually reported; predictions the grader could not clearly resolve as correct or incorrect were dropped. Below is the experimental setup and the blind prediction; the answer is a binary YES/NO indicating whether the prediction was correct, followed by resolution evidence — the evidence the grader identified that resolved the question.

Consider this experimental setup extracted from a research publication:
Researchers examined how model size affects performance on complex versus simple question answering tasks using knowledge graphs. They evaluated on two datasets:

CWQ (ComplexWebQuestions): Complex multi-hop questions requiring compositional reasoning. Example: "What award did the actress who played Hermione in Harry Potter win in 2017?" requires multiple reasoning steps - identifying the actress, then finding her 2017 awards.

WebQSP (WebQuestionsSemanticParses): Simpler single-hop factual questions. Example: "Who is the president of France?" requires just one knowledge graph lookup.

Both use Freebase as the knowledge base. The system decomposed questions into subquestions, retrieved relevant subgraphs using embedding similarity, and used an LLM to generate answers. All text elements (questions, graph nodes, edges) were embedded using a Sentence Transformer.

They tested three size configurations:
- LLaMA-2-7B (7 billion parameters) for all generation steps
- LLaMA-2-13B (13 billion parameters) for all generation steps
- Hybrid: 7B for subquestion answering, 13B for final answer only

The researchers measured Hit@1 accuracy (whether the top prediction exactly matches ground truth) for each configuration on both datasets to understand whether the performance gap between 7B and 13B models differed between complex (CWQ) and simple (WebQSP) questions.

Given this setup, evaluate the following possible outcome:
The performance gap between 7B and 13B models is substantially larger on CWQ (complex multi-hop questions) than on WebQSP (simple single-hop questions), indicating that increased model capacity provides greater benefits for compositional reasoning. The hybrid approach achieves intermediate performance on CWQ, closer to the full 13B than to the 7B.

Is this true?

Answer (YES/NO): NO